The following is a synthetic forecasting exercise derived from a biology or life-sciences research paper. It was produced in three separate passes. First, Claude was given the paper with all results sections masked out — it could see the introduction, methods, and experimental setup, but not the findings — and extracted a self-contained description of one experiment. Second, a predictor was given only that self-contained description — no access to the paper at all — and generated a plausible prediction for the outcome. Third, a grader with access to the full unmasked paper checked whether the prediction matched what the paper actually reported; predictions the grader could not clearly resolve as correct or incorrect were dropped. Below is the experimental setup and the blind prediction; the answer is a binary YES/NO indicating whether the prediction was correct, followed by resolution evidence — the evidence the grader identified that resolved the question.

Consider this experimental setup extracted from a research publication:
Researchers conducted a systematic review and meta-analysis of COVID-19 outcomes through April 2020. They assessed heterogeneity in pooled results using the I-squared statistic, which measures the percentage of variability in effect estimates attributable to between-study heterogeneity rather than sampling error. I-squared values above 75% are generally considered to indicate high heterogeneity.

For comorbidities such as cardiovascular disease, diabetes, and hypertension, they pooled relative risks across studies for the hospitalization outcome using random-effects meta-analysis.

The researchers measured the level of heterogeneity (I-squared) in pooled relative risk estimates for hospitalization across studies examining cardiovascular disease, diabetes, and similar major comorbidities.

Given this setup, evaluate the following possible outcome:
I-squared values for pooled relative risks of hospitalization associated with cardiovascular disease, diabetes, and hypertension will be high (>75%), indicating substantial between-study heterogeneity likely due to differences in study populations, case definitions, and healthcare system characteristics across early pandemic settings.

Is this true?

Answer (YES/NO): NO